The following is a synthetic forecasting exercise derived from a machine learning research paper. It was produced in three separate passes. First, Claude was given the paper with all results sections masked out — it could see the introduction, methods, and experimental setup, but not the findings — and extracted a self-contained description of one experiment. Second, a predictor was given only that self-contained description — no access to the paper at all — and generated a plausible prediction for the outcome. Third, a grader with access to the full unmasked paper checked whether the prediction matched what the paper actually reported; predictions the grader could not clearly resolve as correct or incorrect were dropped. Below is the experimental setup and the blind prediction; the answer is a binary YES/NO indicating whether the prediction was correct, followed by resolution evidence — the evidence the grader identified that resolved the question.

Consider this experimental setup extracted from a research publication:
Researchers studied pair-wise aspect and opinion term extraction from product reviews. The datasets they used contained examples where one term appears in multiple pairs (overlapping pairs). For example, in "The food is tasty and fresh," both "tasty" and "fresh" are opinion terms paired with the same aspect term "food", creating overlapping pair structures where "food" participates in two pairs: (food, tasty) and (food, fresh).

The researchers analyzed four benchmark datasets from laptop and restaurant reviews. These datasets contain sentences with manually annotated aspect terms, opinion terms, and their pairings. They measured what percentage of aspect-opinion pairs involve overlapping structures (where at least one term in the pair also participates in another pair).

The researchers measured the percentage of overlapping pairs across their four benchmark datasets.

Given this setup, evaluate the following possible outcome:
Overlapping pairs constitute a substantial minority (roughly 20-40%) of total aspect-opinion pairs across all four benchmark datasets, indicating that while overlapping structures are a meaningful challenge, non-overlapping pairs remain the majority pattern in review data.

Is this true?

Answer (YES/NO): YES